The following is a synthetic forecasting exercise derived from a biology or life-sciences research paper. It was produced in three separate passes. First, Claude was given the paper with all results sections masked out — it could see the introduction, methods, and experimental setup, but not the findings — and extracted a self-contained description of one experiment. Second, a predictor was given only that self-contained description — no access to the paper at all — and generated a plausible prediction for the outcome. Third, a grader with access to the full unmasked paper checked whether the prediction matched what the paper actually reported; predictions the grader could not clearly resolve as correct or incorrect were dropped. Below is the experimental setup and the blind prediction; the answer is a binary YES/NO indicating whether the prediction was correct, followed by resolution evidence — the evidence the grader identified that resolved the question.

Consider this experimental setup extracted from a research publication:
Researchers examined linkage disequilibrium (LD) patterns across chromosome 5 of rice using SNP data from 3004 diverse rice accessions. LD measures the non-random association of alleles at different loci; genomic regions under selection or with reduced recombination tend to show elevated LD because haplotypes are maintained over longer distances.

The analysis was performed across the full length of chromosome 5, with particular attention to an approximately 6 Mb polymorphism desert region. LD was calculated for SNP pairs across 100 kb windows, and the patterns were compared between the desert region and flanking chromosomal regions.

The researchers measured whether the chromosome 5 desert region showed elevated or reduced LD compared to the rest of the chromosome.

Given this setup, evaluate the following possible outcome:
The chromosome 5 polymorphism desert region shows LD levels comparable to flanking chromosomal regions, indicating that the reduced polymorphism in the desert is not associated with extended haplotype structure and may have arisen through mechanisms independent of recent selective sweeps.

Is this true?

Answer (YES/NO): NO